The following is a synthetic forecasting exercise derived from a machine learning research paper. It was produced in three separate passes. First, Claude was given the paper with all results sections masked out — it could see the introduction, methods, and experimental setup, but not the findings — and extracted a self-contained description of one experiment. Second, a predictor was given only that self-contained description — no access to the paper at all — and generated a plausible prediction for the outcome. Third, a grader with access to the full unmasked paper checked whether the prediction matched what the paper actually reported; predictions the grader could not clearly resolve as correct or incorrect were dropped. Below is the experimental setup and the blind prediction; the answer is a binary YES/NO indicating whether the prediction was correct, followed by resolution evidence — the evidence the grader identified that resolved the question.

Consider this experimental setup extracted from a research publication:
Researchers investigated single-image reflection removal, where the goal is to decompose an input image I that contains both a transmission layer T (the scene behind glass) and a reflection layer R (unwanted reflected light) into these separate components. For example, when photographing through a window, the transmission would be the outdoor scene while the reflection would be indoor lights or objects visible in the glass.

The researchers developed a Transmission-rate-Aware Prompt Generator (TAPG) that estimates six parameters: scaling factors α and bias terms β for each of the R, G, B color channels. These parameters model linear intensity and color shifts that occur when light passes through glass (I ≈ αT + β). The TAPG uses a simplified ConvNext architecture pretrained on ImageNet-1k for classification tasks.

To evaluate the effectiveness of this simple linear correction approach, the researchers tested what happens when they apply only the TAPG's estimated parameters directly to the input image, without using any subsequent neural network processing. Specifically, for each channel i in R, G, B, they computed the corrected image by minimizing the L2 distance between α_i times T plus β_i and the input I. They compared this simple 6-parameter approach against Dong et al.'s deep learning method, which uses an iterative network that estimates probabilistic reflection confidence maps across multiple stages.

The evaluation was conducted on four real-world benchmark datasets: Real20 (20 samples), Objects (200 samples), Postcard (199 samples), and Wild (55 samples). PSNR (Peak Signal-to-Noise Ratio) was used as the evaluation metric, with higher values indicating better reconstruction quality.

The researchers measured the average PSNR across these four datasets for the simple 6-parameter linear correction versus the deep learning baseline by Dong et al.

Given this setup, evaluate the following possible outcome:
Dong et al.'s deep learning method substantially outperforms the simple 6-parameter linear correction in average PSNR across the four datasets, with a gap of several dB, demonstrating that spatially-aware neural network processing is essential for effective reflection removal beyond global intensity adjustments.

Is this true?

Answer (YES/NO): NO